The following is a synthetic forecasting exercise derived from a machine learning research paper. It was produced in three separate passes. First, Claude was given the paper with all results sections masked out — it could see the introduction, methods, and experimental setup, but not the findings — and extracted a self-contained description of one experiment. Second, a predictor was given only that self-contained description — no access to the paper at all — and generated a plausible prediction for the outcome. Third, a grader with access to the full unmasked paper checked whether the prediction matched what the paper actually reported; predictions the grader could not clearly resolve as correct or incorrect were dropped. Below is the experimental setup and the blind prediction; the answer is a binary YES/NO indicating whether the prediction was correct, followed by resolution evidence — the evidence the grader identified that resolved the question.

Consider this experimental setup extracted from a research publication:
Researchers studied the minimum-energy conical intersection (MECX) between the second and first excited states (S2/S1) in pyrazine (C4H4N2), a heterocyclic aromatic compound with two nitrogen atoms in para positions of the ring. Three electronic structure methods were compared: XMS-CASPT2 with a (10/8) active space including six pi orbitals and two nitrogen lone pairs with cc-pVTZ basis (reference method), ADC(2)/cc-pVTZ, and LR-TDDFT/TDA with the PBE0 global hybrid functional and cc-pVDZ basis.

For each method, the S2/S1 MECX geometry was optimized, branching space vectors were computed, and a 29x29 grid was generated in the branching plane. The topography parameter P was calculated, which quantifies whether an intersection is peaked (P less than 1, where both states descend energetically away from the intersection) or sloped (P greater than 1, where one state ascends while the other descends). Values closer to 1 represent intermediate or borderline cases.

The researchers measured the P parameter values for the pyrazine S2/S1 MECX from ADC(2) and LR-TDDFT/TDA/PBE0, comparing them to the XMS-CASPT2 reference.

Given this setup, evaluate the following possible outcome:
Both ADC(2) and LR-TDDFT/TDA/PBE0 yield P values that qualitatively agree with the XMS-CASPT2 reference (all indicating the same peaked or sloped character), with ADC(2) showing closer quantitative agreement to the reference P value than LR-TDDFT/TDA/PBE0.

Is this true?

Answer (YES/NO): NO